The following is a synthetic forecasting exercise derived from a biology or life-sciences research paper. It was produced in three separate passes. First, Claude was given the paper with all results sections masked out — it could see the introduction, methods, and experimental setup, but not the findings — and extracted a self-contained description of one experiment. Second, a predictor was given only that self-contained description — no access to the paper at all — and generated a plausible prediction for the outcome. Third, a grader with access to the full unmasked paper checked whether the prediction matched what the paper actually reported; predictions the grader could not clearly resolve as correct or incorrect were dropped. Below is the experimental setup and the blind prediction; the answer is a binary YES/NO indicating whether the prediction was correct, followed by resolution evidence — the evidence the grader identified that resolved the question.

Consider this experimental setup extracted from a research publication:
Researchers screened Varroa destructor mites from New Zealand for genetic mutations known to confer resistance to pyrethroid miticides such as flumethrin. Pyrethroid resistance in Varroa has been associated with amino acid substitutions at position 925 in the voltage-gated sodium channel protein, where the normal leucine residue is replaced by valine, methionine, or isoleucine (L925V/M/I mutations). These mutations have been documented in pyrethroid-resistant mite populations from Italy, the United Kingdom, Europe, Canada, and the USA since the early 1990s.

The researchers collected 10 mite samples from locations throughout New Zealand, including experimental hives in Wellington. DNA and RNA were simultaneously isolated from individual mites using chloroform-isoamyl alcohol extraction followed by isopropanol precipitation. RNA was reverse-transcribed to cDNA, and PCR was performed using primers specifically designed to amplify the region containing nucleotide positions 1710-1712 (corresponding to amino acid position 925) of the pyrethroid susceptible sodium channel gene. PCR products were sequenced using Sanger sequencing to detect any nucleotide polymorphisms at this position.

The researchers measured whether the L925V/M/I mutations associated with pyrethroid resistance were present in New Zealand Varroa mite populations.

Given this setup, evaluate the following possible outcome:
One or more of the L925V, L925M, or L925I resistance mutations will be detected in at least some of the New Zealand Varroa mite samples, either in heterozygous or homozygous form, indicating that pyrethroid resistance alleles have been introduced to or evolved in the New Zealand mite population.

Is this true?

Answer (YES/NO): NO